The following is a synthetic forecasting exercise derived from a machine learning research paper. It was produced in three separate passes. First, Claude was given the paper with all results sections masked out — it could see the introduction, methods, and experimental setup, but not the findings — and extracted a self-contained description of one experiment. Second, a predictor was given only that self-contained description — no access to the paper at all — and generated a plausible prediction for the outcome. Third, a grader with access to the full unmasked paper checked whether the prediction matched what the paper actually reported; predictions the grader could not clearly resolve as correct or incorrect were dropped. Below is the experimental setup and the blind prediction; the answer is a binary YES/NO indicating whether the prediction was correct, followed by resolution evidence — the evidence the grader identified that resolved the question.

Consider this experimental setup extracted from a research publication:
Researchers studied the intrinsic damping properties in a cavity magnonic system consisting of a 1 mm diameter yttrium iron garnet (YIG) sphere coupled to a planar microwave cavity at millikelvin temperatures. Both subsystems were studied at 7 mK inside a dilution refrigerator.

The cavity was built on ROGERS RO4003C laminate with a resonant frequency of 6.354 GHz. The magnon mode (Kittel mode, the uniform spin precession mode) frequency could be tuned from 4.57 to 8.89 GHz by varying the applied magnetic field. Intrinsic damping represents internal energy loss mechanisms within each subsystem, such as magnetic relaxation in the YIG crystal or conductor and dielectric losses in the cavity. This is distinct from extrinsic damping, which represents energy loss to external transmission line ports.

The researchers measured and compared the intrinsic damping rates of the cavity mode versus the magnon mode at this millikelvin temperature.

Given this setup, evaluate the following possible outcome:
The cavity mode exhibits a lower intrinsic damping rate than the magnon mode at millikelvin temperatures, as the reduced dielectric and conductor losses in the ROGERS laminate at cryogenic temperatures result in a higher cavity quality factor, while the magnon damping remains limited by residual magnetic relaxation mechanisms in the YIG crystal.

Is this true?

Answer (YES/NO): NO